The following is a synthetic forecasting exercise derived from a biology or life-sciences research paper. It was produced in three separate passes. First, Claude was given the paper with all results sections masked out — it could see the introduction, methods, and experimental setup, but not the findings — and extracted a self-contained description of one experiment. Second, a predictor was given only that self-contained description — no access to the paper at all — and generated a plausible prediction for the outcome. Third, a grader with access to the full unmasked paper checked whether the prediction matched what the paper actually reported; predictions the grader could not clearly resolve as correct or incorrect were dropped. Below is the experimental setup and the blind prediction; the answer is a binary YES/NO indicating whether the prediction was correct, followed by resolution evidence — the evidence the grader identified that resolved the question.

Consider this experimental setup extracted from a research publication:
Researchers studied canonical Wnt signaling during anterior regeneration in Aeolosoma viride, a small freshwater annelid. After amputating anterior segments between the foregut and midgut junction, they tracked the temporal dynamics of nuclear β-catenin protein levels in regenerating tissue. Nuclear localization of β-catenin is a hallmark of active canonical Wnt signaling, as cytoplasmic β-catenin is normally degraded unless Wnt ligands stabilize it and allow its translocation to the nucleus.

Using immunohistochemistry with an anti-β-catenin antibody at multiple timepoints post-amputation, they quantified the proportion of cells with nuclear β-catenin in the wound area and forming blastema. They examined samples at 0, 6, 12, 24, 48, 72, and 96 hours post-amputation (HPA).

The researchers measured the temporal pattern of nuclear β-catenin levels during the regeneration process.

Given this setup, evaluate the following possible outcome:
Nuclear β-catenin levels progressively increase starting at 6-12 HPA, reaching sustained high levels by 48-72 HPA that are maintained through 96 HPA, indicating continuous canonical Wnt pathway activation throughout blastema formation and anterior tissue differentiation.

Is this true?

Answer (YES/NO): NO